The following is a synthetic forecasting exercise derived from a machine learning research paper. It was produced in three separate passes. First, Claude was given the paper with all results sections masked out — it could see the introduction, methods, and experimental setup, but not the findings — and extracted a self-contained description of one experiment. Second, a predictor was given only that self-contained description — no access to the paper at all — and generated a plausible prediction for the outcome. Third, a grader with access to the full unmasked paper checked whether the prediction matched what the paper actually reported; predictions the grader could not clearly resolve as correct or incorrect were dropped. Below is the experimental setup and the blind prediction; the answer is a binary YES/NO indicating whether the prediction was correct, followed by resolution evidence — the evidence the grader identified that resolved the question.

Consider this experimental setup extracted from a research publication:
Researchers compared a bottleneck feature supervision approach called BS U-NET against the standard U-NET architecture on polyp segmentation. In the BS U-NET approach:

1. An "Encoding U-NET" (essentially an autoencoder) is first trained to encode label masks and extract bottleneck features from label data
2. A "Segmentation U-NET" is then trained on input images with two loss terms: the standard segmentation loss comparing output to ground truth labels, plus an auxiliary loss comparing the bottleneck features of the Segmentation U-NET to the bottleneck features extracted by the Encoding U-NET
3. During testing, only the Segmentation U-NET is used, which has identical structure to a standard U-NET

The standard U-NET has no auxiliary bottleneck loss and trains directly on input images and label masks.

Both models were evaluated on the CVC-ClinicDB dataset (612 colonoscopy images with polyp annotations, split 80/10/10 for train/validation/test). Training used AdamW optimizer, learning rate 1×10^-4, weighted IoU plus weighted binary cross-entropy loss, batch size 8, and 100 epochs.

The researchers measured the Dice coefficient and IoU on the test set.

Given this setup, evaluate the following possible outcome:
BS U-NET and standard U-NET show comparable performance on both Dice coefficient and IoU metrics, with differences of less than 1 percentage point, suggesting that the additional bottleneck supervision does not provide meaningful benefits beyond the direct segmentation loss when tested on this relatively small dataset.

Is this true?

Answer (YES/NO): YES